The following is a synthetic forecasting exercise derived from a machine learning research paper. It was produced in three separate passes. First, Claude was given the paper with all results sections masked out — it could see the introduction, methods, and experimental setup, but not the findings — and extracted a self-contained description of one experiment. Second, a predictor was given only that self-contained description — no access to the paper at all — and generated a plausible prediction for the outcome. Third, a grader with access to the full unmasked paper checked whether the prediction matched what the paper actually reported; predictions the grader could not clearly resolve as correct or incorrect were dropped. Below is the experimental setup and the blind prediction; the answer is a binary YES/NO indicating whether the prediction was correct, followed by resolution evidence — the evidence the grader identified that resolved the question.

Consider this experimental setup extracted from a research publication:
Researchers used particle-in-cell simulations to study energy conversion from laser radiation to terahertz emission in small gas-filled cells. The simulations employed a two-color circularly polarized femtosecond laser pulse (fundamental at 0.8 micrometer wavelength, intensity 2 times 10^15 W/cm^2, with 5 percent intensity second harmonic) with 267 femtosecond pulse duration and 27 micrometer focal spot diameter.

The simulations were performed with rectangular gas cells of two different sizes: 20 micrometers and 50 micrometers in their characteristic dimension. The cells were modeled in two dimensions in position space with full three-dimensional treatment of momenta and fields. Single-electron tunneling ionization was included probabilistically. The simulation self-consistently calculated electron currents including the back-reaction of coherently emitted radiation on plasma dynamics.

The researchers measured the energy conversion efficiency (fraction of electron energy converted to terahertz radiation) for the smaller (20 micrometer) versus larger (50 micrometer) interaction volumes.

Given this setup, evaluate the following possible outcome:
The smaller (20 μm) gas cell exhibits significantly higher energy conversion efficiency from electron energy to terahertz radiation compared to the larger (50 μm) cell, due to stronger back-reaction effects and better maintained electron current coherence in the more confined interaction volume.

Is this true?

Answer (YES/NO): YES